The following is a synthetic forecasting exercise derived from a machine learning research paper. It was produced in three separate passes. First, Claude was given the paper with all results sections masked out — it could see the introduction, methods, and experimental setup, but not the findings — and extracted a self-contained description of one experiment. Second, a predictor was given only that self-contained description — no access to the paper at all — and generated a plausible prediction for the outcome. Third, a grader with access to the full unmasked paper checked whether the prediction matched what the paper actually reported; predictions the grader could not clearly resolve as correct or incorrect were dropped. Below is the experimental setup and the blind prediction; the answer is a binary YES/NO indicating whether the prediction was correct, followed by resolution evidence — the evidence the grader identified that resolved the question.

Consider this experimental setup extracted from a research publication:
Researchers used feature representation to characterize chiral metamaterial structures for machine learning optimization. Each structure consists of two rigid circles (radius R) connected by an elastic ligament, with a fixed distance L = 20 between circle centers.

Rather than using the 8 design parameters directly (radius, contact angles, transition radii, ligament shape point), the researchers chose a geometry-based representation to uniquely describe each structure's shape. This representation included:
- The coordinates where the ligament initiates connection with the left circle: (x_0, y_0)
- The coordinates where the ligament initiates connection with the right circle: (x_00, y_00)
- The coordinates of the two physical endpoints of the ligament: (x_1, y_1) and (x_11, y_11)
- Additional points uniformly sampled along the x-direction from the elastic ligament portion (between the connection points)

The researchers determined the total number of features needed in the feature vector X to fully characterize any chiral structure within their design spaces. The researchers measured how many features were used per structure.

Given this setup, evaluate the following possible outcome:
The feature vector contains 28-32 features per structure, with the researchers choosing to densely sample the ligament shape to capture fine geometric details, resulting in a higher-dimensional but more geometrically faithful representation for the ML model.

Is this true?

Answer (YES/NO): NO